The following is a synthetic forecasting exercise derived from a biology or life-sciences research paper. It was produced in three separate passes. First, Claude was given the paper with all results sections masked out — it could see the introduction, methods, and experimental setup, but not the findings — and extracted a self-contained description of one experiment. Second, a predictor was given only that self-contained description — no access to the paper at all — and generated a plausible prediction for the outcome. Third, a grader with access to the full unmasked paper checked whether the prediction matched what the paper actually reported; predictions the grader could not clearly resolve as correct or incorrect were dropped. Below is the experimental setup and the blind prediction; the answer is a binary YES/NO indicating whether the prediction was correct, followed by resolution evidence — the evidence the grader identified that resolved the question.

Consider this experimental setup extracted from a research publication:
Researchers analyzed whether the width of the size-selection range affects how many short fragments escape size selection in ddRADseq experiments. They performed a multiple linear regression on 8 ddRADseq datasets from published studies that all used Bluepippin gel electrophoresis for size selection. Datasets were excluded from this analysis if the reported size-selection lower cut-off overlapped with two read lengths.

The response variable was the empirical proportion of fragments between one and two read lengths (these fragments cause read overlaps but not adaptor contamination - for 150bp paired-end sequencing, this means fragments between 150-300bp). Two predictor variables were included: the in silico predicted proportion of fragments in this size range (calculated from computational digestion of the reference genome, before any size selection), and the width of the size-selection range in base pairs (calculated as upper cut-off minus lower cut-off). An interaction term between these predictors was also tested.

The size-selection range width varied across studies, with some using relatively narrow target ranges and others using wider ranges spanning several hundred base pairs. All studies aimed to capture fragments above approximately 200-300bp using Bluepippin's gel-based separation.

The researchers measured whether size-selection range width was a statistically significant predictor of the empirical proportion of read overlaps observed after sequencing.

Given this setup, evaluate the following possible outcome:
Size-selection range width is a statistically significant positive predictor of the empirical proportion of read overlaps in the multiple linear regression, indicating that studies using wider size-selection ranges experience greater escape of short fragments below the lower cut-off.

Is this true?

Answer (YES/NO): NO